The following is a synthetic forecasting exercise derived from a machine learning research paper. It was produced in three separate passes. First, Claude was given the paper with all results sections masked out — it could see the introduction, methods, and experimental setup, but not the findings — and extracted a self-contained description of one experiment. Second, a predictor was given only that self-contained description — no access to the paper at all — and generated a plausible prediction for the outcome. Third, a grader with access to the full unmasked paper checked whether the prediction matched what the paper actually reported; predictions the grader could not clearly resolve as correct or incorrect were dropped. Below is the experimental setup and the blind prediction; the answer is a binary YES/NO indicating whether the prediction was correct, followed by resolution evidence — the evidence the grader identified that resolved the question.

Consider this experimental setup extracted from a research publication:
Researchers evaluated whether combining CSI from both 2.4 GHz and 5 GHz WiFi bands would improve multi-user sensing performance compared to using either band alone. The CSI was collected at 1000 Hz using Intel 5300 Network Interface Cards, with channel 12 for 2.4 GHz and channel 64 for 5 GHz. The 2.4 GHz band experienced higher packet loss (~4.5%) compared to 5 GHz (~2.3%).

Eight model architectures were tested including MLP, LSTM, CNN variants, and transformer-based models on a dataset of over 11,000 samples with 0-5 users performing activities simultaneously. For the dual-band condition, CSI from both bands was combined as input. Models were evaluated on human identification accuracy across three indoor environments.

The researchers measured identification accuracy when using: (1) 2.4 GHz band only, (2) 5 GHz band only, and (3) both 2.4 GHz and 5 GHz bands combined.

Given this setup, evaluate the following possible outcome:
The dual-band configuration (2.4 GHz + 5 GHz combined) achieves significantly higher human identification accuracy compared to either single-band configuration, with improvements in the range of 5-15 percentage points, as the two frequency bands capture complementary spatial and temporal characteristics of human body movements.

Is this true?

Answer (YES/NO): NO